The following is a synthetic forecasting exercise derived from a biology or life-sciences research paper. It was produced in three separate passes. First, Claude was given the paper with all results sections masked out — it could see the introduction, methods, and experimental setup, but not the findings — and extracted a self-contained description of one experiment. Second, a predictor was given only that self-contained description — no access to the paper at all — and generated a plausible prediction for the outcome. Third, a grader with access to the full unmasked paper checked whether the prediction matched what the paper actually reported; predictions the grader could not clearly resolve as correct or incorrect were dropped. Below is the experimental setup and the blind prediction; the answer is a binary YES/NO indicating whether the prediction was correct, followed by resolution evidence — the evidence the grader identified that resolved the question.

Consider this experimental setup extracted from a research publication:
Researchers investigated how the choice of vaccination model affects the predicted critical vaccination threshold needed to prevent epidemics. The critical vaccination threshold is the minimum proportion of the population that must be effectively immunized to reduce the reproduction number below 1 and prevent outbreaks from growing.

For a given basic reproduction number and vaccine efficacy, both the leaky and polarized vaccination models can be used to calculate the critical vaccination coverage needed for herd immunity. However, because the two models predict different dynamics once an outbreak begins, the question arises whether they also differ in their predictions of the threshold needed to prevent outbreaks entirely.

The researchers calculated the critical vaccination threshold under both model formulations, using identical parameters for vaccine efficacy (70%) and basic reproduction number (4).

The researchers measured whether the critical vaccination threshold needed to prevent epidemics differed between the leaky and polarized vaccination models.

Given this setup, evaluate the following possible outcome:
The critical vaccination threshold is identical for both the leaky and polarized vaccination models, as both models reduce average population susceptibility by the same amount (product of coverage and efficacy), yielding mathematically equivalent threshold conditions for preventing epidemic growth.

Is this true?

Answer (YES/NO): YES